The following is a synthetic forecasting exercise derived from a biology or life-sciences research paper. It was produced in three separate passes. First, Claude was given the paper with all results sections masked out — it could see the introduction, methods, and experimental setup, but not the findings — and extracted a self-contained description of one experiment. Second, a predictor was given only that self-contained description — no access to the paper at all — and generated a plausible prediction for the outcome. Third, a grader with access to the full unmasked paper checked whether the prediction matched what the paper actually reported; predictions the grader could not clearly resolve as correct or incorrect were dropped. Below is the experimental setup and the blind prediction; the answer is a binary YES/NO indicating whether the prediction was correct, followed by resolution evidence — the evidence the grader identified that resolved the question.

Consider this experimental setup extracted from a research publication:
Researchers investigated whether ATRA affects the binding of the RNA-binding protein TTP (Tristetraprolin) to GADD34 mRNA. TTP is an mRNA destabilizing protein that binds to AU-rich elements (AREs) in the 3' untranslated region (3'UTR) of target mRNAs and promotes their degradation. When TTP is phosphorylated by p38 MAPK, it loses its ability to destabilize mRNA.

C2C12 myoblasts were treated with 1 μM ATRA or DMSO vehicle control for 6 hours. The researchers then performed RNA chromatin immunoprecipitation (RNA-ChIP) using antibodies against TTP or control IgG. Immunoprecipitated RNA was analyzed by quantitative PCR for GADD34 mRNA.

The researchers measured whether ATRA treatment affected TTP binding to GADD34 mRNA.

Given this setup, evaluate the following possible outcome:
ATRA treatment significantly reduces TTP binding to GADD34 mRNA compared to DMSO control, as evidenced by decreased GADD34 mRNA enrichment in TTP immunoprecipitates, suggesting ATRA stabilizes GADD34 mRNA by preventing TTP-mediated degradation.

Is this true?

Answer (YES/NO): YES